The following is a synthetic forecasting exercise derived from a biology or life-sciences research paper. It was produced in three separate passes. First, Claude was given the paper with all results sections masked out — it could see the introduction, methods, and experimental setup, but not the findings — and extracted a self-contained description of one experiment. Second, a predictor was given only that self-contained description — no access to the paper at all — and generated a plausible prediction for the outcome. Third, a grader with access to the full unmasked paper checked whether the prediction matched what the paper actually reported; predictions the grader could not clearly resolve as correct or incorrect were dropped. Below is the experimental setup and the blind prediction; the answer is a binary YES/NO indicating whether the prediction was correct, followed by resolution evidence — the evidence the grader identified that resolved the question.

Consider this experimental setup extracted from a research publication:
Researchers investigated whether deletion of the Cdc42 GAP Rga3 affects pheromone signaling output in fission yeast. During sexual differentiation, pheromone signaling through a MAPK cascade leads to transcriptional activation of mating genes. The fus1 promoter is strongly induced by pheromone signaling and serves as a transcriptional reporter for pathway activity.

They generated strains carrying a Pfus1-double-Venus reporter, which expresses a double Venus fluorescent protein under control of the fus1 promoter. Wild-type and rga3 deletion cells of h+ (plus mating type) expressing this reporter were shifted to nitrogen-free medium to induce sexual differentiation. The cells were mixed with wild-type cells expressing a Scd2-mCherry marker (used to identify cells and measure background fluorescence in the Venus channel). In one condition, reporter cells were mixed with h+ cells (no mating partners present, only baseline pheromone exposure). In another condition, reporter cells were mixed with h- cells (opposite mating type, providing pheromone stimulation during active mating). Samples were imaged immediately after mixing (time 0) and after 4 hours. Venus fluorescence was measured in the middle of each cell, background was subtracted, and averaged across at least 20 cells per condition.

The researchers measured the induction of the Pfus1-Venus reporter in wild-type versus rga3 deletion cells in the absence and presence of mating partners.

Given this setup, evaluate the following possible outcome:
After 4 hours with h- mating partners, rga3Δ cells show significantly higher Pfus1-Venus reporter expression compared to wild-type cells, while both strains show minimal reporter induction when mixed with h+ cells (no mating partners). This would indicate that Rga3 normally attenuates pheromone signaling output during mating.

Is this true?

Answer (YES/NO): NO